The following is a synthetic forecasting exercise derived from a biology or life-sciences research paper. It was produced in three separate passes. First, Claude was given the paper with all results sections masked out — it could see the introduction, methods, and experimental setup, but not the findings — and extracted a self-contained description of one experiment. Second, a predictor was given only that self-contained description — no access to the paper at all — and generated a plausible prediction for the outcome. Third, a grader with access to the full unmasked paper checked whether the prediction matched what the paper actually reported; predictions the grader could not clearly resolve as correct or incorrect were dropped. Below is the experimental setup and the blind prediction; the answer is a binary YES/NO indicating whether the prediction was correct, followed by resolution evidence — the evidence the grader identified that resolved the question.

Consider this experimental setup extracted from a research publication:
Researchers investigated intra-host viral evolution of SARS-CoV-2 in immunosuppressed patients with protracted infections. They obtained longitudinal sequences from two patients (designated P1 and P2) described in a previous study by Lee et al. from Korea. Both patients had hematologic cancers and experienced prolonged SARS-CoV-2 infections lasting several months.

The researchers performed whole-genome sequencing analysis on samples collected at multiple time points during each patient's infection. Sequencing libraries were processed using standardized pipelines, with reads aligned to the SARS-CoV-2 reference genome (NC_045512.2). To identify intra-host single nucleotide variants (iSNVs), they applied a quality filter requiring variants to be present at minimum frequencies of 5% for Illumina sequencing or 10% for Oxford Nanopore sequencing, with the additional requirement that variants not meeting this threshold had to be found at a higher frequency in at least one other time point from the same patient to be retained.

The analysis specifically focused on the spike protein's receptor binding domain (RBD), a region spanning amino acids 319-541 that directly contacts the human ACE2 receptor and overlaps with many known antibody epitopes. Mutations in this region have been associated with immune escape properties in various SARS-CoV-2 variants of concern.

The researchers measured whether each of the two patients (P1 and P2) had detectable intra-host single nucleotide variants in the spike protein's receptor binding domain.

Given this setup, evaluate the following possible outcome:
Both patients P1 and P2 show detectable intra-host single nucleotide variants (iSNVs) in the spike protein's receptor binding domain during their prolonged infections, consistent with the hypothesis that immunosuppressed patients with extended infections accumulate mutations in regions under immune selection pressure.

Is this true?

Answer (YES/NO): NO